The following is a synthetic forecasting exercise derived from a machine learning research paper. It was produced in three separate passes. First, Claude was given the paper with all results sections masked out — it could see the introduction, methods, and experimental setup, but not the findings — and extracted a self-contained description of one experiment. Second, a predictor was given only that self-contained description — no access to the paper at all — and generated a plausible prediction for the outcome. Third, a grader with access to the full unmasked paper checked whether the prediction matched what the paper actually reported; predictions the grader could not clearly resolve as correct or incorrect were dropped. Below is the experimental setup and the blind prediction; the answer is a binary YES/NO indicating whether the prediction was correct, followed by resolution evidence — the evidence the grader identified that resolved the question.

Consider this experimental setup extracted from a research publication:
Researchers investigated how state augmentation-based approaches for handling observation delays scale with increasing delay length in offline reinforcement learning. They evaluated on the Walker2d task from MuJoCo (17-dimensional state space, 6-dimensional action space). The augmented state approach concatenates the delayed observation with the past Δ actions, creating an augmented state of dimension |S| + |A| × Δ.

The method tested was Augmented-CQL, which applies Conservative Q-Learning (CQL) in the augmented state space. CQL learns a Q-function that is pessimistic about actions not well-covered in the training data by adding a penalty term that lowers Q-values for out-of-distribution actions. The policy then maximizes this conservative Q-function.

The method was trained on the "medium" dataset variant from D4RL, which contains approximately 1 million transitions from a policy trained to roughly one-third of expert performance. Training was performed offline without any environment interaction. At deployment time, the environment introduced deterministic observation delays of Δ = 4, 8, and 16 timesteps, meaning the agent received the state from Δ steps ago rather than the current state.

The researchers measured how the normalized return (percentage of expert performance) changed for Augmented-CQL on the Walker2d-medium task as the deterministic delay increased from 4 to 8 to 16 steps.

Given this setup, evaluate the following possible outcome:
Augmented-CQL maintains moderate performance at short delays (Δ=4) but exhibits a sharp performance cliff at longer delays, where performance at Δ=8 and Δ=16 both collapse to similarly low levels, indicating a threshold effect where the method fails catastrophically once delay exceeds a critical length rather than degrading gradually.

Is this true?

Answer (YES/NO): NO